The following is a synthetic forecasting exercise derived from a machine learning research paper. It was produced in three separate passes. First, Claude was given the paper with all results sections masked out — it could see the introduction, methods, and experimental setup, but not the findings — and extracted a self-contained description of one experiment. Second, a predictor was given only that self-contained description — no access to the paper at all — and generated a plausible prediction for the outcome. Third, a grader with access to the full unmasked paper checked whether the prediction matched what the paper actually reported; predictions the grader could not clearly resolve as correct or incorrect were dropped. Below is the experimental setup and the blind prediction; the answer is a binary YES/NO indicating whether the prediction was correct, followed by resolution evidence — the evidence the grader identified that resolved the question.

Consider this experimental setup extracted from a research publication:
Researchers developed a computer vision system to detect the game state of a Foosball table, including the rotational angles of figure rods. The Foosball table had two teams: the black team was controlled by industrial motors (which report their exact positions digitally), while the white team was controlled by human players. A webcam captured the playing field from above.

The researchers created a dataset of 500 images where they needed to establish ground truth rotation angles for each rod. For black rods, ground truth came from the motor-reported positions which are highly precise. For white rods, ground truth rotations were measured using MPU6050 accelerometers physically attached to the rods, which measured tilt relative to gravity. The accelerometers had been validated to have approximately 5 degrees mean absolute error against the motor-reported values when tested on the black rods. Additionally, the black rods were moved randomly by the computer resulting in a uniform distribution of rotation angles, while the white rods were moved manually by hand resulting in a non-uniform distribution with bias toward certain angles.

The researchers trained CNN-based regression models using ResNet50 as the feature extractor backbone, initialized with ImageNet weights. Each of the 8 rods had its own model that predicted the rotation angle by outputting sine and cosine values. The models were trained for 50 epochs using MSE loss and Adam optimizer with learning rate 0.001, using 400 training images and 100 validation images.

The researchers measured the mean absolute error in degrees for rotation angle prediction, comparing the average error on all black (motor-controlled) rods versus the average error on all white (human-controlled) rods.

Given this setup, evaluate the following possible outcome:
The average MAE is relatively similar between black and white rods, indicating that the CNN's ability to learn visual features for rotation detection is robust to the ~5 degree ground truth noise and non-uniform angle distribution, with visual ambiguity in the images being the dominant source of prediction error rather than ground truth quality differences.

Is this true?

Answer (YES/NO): NO